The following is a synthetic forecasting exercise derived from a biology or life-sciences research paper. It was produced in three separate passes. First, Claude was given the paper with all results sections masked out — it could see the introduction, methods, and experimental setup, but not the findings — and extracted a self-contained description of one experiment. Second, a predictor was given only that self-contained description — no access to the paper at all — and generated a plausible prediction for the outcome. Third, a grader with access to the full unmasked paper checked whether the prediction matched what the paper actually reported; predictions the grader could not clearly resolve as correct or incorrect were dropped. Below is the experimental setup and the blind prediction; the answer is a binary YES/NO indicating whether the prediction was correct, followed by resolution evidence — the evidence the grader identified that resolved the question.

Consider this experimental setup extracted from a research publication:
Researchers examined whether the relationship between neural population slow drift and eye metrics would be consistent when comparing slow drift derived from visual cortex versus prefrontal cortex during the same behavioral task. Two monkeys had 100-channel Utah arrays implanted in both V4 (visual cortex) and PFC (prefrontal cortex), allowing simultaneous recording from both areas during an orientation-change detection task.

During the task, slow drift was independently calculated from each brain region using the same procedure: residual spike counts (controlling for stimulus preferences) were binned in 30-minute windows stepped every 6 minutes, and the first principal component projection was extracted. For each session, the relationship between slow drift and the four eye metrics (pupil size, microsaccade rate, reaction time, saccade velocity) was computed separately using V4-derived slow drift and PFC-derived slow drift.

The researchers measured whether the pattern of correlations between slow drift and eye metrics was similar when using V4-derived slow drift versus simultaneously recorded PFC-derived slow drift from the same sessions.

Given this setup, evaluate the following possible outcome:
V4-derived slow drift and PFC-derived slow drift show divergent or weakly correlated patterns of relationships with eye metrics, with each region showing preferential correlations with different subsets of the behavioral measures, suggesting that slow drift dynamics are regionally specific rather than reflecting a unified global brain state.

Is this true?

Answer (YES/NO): NO